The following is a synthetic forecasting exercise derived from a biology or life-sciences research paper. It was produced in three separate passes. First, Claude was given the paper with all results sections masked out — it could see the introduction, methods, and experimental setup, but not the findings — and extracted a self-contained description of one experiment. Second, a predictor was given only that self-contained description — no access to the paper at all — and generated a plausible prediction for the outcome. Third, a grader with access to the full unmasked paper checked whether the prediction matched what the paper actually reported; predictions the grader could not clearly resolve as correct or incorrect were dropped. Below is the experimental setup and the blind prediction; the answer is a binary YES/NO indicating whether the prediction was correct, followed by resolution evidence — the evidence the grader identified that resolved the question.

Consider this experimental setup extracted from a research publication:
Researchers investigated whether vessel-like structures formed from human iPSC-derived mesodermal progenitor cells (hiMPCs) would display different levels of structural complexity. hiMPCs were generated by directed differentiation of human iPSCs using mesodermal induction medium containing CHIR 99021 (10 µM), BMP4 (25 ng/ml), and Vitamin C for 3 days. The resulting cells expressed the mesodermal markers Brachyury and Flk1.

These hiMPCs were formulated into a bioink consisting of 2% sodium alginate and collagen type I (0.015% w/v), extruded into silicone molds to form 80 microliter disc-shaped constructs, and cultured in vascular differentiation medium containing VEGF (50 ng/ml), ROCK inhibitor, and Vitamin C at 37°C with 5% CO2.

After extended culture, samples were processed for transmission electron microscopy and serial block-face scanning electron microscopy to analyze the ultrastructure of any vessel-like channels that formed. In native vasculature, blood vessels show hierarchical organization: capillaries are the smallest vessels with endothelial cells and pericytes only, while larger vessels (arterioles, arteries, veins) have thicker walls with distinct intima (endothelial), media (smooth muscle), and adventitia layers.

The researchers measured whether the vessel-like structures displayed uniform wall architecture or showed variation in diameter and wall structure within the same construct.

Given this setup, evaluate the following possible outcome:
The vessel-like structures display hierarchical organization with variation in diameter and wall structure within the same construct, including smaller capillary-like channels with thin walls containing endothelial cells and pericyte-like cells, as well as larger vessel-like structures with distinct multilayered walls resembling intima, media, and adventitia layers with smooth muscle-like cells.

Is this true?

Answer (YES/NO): YES